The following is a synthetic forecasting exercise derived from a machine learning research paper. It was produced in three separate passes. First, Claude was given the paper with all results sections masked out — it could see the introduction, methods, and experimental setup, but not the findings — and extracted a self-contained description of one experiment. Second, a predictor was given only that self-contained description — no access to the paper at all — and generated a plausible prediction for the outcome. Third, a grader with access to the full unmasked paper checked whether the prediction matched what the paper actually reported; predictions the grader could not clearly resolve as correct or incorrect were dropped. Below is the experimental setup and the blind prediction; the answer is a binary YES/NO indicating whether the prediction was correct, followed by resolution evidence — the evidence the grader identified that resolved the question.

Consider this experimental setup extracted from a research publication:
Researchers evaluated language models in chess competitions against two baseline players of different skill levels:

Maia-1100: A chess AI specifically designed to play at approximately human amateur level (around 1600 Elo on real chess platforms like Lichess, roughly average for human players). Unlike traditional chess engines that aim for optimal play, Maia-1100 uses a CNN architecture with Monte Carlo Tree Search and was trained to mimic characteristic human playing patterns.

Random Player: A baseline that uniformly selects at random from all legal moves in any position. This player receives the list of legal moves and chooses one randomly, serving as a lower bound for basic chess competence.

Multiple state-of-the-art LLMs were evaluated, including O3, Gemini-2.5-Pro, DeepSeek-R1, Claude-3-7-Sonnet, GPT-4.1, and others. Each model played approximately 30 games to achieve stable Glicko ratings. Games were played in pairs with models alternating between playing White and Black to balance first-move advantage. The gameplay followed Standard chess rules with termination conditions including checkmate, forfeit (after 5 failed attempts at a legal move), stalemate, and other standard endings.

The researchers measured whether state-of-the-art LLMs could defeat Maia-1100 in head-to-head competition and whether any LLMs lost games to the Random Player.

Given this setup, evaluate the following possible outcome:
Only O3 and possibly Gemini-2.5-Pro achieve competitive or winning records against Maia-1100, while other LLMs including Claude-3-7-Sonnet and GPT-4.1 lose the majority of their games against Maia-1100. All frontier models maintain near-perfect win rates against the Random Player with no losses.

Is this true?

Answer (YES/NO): NO